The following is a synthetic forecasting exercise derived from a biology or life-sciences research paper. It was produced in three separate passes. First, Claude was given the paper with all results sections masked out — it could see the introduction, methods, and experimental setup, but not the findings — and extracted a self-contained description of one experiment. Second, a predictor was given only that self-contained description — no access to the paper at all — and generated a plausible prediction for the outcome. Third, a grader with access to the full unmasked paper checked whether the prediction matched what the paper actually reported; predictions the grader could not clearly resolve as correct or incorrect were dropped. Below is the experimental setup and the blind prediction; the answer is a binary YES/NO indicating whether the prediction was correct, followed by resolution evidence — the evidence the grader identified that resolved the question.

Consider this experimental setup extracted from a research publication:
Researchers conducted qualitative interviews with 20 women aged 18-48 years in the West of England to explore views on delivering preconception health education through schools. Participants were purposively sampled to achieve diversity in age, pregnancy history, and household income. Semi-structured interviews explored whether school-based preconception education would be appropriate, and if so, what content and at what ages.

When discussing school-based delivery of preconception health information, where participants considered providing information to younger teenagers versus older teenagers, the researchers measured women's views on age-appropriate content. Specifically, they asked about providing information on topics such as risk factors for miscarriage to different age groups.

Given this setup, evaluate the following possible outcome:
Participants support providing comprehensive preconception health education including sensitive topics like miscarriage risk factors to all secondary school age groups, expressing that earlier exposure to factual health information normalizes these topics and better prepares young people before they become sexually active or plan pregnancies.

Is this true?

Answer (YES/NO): NO